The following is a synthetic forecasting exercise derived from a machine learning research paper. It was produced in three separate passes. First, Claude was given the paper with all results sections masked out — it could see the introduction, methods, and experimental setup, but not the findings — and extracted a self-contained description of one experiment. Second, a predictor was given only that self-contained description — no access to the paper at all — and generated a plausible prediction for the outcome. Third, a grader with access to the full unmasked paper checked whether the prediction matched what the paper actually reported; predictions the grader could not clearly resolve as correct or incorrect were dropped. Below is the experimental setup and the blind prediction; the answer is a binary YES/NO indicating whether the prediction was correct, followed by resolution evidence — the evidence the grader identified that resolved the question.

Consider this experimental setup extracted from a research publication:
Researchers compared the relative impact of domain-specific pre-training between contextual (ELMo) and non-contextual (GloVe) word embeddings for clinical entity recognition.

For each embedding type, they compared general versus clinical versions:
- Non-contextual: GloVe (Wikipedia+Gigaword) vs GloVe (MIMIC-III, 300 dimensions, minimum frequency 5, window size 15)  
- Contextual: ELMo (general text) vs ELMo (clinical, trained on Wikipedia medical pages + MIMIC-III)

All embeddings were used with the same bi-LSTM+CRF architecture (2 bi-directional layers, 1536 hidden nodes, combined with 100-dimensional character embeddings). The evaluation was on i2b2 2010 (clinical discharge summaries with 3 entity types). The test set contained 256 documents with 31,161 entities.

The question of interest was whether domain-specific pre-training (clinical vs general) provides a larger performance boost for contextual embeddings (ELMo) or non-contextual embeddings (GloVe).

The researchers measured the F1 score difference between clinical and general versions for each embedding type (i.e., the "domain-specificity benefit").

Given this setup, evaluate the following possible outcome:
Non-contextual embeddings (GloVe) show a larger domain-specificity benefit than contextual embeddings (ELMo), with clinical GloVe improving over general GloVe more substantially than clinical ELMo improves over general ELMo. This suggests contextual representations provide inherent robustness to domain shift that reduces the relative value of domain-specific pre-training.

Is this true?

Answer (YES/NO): NO